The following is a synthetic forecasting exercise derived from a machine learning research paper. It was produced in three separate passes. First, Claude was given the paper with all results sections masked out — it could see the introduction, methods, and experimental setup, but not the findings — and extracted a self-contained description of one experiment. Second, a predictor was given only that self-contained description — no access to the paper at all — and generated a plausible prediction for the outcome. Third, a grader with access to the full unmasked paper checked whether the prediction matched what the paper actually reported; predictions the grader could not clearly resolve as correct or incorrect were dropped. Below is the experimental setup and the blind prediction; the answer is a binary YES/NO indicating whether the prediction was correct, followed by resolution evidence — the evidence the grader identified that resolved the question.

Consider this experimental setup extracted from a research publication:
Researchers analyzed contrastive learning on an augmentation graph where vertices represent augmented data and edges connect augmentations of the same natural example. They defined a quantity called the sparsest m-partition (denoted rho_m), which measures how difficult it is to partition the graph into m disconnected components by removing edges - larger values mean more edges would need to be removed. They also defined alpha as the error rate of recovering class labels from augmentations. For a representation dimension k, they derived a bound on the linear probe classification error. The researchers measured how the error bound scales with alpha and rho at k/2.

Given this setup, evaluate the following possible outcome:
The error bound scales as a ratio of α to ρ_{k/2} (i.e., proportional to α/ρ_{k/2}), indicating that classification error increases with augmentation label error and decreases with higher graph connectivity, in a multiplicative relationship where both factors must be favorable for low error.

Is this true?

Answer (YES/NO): NO